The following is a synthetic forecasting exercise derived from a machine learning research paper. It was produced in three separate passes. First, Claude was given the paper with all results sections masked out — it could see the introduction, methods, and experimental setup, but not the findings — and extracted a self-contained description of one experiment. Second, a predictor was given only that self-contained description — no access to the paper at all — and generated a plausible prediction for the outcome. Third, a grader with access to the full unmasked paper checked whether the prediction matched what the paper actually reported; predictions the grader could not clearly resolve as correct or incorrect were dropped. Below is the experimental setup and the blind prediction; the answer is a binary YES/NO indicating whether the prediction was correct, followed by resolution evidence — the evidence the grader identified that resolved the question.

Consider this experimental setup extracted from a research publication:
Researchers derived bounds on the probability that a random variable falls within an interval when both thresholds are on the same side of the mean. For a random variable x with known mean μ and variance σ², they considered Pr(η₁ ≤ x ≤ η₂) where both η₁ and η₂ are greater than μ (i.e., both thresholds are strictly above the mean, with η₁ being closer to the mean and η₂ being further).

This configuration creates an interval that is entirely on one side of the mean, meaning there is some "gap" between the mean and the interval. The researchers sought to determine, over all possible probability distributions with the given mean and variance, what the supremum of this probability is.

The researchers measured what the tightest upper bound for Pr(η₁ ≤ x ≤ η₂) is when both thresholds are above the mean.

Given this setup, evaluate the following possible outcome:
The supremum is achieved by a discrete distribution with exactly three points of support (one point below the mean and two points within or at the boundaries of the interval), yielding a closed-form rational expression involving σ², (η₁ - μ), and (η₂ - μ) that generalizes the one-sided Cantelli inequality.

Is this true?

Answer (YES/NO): NO